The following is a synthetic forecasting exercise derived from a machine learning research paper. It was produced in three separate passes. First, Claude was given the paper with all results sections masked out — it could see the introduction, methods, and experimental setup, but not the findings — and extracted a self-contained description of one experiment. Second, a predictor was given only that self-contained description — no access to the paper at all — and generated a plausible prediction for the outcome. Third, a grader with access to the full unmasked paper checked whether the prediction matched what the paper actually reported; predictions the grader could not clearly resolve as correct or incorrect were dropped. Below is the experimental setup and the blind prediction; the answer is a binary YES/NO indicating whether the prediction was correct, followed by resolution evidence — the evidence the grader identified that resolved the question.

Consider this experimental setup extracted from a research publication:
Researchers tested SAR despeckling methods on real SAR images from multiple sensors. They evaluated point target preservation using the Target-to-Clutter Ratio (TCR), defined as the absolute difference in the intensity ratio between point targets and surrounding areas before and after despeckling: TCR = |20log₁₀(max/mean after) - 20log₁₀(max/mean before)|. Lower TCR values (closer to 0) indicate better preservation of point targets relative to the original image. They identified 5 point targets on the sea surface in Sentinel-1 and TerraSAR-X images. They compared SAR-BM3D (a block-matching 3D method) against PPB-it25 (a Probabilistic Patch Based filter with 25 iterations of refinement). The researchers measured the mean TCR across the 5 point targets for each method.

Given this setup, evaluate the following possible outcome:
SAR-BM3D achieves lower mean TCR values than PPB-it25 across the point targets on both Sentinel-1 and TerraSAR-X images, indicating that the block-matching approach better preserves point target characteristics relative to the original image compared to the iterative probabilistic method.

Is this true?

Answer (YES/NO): YES